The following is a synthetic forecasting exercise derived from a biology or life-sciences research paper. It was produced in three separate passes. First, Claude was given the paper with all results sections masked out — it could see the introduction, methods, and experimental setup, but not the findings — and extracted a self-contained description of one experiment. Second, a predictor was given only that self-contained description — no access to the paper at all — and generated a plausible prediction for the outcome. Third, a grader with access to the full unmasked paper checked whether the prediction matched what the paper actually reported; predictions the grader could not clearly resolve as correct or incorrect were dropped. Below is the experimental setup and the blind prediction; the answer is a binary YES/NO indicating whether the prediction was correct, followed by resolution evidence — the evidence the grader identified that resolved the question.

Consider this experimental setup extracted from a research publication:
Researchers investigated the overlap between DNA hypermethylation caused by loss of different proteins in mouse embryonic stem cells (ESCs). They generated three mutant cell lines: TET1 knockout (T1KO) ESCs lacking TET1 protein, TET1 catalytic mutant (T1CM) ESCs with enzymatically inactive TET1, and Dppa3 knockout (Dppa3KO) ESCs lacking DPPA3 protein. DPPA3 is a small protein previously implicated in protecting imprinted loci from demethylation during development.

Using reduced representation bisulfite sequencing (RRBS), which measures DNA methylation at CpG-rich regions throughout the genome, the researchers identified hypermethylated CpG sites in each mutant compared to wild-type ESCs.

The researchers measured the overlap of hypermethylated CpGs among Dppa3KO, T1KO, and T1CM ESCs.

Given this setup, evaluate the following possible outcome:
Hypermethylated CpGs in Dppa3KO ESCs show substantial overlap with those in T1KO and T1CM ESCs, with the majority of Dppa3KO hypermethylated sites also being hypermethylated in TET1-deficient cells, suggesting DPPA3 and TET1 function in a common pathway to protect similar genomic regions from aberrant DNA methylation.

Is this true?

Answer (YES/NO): YES